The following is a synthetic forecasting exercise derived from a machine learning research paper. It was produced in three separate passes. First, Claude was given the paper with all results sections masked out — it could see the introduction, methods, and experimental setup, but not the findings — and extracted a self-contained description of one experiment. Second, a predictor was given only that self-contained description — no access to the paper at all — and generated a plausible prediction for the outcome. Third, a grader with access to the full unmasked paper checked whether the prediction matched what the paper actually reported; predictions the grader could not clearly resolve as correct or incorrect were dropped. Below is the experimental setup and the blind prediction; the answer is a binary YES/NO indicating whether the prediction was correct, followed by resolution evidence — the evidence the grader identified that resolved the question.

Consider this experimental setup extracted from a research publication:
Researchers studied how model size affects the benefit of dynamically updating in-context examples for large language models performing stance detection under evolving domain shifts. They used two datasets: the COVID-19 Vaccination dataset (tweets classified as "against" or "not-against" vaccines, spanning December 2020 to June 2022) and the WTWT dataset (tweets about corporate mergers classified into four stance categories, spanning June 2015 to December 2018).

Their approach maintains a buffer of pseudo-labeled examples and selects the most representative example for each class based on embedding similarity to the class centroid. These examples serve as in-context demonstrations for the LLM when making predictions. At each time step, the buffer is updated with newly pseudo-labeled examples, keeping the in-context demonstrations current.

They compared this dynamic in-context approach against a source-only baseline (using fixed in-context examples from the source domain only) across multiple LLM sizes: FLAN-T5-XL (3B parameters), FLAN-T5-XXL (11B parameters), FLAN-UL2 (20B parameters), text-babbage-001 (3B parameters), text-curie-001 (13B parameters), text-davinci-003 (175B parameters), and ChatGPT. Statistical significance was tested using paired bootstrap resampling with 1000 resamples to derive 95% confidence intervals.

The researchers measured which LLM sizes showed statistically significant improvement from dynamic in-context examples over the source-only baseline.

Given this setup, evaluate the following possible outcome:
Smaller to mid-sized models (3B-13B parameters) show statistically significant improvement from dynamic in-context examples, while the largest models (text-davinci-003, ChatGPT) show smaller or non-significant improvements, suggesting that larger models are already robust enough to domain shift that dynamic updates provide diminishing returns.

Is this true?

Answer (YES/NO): NO